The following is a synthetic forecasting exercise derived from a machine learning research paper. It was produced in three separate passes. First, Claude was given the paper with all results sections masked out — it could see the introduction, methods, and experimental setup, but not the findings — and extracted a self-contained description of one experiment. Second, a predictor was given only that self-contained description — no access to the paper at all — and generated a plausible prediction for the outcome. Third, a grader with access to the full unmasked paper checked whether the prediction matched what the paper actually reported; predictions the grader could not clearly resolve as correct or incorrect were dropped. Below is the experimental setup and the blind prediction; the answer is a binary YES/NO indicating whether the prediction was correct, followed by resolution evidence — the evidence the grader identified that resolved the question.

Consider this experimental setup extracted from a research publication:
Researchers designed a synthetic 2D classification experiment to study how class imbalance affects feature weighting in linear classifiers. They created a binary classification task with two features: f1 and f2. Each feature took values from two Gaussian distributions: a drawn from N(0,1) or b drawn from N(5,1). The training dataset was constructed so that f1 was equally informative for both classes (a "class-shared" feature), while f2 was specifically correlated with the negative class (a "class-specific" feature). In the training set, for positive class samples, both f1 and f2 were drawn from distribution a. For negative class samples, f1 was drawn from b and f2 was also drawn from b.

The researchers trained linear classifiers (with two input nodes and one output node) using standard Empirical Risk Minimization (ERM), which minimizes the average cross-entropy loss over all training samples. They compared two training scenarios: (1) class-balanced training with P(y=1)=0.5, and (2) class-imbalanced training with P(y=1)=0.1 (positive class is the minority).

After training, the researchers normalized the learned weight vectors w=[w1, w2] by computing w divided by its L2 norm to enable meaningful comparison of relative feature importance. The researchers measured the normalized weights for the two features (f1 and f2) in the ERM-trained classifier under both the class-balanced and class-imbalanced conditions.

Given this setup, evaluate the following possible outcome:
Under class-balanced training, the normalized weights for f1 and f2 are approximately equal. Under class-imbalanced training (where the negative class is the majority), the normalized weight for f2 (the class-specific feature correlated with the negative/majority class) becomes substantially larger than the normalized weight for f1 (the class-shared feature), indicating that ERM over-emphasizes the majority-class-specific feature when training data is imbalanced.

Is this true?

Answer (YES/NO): NO